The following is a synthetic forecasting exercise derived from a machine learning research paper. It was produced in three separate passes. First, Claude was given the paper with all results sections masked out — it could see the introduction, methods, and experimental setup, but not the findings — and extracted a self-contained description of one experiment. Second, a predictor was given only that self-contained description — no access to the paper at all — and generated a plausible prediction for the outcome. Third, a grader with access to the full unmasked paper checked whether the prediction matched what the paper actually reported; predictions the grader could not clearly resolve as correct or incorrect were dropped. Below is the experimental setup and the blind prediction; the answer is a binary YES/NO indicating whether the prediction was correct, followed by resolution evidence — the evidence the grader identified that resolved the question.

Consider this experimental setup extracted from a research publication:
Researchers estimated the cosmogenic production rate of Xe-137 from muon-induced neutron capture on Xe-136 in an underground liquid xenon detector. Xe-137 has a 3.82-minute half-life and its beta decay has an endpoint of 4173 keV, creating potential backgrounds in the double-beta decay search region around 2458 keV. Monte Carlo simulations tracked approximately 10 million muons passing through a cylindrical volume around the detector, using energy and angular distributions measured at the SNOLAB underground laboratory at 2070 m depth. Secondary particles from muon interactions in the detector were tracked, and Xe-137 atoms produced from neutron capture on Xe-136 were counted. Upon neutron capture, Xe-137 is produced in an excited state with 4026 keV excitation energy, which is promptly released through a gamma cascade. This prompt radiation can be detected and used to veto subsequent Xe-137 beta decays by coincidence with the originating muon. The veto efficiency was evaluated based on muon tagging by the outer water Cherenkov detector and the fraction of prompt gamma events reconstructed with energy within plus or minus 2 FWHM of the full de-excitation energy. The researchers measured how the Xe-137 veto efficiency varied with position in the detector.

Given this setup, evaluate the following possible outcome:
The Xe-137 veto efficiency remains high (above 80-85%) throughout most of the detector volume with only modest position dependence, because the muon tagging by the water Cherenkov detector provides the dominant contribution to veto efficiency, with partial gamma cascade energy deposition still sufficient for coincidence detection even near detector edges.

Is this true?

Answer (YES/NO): NO